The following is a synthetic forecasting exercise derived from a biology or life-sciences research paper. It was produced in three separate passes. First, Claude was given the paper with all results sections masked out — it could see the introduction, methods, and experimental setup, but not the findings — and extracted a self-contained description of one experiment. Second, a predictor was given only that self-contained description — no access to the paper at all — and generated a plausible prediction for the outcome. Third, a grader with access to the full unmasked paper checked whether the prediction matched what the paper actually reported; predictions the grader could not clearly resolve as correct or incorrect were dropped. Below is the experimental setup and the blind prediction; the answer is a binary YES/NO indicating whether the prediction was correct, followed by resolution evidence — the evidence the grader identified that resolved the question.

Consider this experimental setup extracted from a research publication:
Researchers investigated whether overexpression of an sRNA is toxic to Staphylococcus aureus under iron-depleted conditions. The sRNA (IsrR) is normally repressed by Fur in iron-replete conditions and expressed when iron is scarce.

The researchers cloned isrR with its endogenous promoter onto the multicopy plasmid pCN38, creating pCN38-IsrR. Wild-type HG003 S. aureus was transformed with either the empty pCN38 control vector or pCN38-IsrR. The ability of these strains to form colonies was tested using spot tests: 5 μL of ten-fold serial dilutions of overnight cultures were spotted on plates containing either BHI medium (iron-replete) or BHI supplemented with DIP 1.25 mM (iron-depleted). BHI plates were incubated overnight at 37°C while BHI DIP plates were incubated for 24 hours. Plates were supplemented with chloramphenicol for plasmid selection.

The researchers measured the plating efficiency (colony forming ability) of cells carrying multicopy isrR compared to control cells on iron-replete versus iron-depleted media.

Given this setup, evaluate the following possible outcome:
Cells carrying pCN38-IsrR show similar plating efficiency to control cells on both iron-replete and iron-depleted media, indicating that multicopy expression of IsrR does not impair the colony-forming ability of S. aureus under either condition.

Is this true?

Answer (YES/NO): NO